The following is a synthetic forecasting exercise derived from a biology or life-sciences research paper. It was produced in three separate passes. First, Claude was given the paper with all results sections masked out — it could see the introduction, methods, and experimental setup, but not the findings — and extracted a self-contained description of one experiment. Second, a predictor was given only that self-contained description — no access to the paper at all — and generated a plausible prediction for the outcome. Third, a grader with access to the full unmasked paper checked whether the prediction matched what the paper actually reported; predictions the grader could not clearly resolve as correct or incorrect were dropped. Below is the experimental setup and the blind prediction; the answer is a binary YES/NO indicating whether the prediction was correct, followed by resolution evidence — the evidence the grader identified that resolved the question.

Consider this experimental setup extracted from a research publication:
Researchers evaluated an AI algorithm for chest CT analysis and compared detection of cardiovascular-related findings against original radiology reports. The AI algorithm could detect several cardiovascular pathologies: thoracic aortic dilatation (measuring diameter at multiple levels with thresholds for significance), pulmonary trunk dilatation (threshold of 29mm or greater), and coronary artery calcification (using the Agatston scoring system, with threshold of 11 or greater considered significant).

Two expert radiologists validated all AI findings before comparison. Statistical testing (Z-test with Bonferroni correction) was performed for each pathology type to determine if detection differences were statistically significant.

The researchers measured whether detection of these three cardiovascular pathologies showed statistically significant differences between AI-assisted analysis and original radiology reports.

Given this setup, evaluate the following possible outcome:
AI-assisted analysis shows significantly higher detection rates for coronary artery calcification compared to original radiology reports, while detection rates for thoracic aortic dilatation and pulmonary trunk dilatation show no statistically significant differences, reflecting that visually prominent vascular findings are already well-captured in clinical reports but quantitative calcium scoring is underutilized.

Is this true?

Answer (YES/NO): NO